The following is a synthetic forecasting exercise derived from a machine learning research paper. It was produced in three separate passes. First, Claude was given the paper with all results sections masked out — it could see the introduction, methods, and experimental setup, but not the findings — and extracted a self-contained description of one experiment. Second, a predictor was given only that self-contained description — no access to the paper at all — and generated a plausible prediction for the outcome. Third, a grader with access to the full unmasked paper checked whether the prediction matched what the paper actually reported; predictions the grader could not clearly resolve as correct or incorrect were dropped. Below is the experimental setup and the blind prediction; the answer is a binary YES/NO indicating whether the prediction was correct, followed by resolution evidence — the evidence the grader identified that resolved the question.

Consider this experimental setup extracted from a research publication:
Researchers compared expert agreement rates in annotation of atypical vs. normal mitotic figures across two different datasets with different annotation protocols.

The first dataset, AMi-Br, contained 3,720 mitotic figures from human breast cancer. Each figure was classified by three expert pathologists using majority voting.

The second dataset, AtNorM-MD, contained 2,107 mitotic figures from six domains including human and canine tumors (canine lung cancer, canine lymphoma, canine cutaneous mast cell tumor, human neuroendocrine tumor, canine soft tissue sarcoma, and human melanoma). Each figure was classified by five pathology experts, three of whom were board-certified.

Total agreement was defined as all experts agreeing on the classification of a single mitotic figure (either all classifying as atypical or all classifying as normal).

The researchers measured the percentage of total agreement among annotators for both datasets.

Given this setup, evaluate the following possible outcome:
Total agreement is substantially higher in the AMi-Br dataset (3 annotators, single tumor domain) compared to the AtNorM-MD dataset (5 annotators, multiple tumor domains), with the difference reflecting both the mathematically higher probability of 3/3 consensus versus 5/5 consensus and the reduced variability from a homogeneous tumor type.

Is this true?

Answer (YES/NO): YES